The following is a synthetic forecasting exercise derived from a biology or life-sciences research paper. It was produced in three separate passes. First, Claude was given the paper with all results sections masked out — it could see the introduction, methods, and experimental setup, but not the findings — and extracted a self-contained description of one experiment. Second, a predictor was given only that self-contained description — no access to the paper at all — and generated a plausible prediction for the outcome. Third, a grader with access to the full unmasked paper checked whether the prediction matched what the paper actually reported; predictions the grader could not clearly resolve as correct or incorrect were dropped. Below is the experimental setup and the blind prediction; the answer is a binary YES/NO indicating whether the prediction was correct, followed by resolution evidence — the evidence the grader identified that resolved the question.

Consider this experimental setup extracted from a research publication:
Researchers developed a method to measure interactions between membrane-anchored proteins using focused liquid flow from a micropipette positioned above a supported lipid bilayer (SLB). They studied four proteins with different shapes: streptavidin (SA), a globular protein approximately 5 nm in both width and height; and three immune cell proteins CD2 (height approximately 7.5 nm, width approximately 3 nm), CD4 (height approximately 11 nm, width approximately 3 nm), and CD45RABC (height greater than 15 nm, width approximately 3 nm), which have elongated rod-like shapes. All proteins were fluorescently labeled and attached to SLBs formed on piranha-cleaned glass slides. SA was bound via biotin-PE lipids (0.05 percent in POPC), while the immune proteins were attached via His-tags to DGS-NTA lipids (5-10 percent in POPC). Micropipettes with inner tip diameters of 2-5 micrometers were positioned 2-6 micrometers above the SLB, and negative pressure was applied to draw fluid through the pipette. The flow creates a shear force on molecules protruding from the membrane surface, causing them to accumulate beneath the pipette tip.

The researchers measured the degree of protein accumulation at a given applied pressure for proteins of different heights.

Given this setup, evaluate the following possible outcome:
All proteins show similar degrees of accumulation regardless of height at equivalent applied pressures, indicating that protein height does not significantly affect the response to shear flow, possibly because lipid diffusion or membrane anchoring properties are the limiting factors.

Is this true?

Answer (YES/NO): NO